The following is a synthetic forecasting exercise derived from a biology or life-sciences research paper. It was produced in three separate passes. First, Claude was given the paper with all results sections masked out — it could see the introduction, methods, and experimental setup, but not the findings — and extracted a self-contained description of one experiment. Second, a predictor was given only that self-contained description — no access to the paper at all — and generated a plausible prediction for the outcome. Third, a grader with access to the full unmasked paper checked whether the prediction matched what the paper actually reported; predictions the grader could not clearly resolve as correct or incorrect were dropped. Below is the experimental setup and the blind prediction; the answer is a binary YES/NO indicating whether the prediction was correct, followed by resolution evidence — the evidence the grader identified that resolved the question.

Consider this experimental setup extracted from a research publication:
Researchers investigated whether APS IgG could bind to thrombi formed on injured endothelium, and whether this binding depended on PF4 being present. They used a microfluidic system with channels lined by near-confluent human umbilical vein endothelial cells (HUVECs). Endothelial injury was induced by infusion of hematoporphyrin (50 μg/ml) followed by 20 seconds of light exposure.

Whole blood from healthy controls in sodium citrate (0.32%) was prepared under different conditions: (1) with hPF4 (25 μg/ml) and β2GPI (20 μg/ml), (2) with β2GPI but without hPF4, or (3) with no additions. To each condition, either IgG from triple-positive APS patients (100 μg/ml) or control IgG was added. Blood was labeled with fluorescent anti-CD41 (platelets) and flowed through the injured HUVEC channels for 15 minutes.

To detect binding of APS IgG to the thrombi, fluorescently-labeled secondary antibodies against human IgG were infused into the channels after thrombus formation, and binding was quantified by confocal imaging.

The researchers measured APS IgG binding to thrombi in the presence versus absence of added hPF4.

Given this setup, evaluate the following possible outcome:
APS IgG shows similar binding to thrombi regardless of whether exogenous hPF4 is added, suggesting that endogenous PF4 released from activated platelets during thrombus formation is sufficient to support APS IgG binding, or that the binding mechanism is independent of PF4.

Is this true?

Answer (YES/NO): NO